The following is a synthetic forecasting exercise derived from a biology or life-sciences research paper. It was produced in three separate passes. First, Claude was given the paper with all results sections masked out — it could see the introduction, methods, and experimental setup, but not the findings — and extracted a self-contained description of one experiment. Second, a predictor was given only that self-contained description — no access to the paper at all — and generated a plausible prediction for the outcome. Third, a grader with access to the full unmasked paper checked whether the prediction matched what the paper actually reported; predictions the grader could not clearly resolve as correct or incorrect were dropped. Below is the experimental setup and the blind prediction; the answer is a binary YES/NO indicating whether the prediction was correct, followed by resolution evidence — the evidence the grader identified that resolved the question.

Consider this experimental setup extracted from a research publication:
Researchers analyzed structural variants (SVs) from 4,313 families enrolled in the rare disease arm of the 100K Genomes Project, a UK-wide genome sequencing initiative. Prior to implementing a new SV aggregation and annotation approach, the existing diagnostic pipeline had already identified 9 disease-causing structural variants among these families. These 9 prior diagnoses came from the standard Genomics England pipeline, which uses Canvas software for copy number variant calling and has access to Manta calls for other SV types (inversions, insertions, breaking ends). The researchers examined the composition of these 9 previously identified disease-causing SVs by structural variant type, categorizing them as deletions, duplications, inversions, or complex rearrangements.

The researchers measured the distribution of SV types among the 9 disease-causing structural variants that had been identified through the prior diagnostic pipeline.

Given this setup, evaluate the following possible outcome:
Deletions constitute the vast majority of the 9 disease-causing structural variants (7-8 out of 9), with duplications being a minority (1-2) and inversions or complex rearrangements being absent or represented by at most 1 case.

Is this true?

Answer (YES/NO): NO